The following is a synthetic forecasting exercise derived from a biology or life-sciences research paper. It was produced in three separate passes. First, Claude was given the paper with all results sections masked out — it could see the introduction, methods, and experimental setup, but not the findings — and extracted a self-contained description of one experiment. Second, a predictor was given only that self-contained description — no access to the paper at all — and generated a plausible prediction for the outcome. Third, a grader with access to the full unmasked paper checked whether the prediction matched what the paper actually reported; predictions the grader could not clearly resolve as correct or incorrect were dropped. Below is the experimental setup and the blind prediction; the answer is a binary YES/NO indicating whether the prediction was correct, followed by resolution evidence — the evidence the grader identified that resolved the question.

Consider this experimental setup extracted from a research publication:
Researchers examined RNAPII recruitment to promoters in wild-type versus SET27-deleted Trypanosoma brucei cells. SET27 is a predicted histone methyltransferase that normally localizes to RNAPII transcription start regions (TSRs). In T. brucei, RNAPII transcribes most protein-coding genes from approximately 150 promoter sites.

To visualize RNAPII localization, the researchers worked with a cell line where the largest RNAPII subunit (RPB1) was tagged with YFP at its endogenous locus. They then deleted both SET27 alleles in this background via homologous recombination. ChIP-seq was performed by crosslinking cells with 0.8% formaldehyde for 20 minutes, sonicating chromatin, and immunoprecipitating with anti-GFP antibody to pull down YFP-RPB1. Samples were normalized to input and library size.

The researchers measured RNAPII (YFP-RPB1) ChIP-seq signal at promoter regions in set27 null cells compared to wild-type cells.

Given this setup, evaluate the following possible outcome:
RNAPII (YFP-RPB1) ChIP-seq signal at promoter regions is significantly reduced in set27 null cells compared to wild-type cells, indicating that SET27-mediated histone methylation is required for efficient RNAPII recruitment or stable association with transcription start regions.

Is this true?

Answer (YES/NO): YES